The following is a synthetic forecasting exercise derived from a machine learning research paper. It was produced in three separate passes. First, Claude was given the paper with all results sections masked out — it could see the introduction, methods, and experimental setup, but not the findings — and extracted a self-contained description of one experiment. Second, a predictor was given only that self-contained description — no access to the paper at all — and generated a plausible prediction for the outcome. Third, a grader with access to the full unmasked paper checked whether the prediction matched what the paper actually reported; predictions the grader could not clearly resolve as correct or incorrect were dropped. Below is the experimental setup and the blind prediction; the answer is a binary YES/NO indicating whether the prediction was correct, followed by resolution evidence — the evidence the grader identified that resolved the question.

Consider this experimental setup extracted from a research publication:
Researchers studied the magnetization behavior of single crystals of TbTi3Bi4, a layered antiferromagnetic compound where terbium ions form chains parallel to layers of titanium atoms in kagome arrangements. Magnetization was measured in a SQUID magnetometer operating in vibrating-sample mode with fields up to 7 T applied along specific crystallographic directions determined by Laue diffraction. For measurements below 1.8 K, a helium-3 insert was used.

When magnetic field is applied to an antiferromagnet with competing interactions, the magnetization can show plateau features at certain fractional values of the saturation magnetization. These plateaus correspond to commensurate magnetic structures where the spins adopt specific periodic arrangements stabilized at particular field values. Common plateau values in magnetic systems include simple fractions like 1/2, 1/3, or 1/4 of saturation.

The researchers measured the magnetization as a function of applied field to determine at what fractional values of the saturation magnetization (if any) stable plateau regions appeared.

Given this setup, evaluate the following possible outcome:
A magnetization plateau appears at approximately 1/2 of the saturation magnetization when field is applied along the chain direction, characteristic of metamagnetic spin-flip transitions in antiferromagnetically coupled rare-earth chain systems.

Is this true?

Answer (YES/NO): NO